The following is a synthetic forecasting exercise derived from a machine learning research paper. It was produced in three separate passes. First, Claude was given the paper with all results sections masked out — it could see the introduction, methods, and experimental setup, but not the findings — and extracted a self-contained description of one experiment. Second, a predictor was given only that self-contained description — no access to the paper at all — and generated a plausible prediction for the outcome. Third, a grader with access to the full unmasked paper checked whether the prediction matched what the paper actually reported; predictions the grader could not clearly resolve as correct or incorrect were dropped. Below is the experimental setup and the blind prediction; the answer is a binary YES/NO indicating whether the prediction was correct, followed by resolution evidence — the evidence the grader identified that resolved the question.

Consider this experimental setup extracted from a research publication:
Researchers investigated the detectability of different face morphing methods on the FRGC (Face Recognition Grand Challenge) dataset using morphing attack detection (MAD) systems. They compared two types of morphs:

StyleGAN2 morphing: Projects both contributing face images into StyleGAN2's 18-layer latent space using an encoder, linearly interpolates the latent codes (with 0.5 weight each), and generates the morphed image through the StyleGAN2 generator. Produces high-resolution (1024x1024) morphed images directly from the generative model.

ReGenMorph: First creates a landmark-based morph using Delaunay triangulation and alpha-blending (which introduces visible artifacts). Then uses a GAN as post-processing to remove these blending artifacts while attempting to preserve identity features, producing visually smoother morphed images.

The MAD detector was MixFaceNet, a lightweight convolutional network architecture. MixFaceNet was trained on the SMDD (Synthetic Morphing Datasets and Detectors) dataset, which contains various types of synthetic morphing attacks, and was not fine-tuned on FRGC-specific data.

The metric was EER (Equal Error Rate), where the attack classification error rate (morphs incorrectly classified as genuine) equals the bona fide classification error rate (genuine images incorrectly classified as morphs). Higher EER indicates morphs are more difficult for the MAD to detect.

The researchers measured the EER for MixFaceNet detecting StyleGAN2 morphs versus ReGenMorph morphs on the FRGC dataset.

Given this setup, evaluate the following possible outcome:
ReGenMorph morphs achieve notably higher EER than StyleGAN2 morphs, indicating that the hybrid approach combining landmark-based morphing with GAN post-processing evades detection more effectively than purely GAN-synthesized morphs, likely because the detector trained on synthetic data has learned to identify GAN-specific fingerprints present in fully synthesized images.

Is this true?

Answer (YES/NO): NO